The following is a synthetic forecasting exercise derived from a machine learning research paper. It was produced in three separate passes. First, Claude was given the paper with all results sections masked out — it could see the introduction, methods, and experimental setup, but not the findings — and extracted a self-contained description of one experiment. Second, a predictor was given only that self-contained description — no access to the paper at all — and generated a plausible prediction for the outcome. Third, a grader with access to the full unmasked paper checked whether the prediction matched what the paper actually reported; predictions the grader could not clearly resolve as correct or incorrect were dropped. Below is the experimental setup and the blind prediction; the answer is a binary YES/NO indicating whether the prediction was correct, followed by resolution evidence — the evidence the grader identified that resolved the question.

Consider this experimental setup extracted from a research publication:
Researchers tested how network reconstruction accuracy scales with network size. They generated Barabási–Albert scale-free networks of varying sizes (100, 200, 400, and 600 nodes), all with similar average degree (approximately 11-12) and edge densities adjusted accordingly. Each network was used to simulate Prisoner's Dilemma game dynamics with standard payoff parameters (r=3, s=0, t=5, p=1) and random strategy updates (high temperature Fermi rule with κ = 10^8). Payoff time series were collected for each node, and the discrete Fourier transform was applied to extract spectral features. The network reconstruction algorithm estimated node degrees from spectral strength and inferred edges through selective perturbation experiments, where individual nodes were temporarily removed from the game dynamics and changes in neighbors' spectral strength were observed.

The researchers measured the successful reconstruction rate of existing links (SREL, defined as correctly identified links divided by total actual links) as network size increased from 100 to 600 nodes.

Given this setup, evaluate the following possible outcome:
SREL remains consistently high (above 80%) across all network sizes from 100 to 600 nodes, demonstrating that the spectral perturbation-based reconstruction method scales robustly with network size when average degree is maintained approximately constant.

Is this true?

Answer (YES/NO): YES